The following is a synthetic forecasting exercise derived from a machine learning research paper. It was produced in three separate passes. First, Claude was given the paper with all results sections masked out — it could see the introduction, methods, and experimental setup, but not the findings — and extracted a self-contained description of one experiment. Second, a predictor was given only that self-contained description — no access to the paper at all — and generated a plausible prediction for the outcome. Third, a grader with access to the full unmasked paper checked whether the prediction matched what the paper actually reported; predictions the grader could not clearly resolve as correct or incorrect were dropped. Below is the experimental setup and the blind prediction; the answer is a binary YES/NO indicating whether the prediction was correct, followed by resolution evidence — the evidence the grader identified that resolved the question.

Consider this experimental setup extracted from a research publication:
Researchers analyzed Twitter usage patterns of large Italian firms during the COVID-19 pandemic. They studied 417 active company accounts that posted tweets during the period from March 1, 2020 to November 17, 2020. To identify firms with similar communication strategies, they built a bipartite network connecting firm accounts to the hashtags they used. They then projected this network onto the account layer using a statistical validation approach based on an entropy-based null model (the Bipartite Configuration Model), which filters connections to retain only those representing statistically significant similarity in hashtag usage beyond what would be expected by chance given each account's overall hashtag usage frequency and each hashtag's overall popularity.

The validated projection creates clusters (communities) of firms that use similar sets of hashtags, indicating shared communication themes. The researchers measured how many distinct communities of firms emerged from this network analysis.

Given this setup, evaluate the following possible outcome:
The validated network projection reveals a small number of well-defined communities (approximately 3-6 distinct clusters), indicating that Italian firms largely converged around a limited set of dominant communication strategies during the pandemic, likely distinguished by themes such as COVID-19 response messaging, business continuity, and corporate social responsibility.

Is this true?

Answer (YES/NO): NO